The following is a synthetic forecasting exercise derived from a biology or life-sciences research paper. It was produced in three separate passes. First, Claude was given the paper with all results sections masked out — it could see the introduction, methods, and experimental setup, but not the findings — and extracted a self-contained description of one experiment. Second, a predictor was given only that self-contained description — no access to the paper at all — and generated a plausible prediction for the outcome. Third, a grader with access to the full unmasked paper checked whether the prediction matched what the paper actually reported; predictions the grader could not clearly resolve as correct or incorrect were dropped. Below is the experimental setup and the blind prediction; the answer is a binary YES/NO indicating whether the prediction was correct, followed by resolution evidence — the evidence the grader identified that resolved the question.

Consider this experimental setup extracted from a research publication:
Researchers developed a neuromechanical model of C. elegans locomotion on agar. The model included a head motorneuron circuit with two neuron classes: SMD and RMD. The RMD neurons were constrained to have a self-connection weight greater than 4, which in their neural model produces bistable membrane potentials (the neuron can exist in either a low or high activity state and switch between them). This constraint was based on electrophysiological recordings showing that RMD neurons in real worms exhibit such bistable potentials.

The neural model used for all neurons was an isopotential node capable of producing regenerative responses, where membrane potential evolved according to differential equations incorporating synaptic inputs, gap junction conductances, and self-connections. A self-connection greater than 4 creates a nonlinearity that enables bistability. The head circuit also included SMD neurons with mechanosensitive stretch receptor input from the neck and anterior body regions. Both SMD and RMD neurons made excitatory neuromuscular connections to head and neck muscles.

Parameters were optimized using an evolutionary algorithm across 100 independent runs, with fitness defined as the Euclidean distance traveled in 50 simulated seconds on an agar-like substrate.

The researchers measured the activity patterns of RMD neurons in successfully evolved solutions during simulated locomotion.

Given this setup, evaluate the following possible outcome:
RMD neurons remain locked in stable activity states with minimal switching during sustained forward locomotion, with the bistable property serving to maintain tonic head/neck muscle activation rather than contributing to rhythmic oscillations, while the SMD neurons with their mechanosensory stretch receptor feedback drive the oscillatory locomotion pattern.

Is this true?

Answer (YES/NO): NO